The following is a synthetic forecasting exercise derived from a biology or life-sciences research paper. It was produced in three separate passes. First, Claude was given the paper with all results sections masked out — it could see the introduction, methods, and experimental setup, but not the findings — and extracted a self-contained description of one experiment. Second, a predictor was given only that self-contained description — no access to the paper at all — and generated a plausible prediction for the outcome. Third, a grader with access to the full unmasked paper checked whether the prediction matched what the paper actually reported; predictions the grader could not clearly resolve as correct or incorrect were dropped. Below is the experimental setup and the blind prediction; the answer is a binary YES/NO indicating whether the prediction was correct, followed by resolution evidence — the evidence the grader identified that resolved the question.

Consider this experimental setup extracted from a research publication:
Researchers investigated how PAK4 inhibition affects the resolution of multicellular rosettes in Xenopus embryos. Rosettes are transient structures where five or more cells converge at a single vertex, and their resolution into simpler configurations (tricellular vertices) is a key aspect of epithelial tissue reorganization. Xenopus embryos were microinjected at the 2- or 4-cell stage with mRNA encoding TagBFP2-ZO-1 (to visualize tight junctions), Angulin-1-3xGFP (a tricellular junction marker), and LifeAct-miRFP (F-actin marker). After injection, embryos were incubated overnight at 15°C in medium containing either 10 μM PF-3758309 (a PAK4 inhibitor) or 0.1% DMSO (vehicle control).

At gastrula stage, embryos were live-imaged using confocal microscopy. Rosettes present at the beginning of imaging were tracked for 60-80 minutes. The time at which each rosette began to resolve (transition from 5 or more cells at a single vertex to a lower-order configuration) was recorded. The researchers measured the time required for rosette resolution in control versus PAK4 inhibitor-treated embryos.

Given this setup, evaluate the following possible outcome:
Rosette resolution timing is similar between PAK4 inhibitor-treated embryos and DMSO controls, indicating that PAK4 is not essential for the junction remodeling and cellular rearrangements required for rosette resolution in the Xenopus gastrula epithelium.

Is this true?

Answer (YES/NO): NO